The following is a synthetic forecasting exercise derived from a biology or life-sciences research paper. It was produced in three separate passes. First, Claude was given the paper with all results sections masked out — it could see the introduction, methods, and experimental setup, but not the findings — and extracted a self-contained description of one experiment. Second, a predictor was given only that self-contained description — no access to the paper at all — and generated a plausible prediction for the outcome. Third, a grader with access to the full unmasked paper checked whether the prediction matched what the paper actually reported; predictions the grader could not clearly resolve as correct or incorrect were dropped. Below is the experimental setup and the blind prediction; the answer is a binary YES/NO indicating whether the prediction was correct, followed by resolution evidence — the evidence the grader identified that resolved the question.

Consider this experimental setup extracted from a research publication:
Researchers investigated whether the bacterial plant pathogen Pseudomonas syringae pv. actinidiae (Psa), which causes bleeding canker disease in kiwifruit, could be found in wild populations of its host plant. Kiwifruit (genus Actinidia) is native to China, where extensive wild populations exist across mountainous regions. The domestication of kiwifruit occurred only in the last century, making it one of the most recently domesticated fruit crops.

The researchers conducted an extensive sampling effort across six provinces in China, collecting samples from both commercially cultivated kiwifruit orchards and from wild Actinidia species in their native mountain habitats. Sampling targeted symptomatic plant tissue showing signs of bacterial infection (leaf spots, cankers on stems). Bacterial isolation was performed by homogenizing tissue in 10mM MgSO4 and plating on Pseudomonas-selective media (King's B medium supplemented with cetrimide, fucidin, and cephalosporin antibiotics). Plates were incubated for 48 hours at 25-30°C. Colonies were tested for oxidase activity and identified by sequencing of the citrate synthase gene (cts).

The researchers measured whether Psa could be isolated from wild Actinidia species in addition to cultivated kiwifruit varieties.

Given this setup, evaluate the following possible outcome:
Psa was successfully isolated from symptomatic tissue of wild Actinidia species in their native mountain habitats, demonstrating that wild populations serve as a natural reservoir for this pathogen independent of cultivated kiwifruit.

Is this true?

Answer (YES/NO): NO